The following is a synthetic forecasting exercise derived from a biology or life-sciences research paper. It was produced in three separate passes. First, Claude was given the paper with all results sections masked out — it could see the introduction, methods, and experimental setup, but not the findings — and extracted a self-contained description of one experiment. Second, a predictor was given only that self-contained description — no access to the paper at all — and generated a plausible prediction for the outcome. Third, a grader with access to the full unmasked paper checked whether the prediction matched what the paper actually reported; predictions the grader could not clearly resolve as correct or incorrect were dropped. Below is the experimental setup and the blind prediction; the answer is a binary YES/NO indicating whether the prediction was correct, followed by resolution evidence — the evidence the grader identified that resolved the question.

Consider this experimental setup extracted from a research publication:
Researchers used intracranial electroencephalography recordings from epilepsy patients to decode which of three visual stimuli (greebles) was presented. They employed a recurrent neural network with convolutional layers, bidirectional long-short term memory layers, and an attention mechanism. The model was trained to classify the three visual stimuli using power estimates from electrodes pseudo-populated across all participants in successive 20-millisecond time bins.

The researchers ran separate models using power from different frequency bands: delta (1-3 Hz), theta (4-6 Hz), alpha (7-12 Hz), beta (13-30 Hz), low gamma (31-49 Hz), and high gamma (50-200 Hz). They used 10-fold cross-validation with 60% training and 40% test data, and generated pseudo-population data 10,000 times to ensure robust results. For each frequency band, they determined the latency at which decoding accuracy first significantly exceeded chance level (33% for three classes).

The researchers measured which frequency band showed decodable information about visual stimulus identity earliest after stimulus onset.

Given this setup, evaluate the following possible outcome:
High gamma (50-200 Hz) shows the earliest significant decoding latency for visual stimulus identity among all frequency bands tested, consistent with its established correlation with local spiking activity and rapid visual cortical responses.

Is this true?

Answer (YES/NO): YES